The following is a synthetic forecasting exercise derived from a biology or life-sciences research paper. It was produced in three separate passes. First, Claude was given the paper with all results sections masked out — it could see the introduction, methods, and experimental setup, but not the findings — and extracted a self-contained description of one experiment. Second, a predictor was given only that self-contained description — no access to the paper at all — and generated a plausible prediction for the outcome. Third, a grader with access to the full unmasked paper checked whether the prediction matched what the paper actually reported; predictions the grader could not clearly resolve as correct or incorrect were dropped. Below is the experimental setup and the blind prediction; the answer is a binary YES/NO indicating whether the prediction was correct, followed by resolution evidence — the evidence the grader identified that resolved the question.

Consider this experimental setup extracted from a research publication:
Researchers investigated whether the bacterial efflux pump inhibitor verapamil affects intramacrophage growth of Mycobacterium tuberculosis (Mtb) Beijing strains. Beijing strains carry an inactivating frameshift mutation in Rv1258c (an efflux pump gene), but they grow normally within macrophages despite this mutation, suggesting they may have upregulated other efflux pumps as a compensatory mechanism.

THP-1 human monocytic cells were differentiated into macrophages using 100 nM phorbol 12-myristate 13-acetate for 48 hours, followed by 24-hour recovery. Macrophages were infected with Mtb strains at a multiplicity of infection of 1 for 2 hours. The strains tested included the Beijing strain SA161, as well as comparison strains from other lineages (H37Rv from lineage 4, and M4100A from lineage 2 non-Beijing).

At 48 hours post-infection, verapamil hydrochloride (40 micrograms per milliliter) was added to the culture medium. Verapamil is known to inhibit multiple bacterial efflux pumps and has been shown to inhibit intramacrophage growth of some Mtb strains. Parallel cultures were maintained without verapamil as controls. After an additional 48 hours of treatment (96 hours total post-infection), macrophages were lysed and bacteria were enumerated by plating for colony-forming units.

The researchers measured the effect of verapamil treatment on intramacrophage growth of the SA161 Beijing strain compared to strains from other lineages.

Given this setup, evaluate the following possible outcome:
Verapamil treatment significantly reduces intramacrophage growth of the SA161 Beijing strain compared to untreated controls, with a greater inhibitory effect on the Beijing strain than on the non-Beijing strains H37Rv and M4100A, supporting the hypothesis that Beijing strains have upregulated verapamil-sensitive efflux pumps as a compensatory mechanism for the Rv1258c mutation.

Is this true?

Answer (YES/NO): NO